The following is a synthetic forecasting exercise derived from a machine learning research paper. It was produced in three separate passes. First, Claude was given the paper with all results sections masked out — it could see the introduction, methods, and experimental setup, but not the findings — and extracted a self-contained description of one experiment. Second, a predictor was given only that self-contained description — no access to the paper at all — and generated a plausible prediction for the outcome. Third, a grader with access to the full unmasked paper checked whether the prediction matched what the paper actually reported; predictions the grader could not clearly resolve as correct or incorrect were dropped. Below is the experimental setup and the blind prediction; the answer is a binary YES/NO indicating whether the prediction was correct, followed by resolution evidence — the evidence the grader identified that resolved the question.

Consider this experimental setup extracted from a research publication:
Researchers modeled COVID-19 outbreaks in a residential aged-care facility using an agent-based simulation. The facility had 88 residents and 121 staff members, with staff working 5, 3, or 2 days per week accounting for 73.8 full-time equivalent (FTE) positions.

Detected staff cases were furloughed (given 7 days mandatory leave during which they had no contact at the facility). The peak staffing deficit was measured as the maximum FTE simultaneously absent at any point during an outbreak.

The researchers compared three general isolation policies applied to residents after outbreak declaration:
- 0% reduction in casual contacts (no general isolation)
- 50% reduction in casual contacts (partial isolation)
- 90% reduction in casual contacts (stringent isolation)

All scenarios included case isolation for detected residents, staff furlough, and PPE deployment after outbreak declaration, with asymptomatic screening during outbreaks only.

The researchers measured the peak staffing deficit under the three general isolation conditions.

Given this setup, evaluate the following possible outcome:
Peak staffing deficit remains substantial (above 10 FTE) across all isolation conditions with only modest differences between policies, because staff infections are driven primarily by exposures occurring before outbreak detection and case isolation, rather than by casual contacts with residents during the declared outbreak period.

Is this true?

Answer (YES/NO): NO